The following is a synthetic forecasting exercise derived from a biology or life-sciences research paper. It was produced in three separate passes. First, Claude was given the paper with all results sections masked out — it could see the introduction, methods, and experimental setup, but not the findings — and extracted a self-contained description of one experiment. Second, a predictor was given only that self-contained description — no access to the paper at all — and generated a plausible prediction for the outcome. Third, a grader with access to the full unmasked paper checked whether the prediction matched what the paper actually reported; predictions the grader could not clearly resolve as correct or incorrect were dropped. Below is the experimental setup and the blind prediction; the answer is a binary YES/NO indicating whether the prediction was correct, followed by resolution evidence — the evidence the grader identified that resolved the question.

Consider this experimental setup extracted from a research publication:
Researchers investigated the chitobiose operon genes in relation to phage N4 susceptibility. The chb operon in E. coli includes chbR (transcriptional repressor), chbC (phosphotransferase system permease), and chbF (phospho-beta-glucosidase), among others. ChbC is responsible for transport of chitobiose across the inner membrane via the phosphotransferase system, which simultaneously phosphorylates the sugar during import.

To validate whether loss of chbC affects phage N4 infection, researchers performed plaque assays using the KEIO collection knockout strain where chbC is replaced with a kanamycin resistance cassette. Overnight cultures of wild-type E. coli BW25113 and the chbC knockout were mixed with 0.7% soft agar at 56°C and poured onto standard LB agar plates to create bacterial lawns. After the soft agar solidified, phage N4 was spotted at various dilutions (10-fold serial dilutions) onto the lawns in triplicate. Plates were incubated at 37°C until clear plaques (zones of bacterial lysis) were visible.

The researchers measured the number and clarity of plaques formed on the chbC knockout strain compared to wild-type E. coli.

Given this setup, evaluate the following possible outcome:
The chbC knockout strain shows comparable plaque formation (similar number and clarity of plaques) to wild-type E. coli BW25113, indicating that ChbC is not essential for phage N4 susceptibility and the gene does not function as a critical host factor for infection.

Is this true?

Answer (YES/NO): NO